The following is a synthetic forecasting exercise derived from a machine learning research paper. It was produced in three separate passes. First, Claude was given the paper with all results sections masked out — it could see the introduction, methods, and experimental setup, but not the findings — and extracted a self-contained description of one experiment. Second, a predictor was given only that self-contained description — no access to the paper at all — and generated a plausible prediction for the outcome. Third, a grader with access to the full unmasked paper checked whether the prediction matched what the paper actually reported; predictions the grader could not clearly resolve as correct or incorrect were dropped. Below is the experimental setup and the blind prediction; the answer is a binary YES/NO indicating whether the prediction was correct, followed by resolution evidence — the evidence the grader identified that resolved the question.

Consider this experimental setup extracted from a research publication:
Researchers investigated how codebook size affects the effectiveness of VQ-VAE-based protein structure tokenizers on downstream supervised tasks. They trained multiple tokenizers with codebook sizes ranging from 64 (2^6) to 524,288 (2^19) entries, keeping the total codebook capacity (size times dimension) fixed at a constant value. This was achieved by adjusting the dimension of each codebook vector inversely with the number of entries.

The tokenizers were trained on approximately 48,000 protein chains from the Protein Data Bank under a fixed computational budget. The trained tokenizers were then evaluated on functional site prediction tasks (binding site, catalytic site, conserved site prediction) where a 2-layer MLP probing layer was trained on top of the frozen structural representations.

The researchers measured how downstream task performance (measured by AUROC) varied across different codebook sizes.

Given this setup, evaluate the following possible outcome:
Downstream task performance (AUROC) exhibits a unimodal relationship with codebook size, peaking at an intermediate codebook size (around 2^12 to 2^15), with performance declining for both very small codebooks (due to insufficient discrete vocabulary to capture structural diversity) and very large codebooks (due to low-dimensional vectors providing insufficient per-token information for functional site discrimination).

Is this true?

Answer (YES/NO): NO